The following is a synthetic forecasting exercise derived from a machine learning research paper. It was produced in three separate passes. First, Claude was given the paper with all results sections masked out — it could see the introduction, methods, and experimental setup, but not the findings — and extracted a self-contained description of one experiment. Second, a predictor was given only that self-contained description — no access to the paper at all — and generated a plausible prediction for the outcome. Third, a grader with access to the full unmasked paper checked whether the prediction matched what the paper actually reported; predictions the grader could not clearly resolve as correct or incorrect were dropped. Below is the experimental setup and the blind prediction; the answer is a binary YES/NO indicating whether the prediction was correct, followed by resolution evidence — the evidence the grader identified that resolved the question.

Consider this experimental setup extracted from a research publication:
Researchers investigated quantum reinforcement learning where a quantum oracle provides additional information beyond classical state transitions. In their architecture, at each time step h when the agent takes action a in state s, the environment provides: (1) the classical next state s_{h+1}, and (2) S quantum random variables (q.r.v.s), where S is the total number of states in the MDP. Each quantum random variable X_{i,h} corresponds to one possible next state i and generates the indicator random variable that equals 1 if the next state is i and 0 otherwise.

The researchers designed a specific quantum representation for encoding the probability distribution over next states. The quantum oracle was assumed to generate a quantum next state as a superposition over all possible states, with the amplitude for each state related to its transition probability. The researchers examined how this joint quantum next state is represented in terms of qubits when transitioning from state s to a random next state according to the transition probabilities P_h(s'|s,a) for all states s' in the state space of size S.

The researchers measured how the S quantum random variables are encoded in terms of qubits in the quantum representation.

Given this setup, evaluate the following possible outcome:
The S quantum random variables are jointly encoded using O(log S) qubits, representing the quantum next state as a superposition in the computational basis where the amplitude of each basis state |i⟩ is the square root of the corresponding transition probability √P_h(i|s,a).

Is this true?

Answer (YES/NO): NO